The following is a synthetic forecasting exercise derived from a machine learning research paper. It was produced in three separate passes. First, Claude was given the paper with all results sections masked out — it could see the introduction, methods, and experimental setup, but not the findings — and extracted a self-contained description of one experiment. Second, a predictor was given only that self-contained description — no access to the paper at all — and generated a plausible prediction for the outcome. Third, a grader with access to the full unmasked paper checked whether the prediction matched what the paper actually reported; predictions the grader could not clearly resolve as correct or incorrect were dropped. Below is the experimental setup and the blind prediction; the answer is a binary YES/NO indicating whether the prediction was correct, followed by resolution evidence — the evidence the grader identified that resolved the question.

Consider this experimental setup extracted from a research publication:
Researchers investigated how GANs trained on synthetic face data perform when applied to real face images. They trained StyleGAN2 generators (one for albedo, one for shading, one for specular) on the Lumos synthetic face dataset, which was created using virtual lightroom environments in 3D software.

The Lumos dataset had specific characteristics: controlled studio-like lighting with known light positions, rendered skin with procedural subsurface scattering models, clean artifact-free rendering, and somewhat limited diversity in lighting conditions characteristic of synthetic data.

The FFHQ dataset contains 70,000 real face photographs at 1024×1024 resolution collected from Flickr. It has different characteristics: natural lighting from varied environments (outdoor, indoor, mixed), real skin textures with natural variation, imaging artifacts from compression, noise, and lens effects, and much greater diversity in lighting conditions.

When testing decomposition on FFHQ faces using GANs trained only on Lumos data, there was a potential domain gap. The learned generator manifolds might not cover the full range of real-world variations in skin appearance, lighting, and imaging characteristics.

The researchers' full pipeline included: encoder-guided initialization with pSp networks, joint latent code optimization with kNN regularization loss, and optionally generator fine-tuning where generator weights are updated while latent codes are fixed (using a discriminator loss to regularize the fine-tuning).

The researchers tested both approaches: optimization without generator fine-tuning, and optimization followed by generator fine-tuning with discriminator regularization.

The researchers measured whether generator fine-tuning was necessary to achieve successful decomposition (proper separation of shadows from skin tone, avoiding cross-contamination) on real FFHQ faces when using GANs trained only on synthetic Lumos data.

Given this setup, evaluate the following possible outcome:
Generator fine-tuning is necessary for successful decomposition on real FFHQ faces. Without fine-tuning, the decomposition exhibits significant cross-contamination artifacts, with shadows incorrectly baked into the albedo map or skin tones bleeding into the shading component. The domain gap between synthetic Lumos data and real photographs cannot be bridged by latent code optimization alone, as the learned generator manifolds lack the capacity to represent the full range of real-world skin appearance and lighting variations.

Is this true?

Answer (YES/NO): NO